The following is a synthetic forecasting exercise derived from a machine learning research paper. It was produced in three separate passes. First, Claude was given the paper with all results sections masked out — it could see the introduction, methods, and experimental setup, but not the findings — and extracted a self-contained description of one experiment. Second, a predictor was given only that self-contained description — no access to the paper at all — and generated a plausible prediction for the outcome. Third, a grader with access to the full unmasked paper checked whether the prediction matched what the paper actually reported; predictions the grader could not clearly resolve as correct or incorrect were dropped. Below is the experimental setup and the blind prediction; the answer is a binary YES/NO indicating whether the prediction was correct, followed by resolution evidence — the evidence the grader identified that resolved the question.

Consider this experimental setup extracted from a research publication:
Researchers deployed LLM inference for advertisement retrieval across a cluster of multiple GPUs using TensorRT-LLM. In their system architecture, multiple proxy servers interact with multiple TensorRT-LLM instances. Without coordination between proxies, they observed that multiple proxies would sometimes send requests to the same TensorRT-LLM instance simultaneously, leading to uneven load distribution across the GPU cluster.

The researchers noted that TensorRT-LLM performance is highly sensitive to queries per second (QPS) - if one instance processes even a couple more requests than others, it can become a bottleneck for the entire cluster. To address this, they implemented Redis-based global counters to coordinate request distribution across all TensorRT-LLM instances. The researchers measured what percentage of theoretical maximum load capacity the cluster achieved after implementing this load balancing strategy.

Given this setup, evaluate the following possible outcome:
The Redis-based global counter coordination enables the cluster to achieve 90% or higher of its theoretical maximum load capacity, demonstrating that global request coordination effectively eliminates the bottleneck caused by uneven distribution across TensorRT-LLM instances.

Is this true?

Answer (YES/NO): YES